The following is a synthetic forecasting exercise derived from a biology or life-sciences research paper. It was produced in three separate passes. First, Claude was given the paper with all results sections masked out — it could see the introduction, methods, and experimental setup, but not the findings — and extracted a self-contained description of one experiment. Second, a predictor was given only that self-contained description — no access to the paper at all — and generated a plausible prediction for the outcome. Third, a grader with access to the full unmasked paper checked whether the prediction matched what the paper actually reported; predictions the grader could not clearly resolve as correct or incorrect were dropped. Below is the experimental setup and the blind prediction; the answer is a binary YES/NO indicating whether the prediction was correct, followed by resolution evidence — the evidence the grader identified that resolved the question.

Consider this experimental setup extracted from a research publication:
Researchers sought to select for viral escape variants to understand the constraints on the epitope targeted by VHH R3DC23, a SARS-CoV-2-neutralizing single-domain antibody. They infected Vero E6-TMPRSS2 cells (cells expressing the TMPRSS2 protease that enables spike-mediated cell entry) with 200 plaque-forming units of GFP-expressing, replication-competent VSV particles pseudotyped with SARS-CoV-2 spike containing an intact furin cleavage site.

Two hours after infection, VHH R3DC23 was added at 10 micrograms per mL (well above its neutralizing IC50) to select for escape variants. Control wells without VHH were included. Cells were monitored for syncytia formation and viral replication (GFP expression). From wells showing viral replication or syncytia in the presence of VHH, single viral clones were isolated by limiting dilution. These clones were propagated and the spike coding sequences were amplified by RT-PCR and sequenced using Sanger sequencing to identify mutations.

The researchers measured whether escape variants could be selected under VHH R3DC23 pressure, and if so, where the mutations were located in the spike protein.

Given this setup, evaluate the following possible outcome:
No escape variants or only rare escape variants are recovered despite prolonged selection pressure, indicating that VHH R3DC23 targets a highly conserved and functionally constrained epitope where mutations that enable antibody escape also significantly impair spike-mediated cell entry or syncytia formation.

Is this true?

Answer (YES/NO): NO